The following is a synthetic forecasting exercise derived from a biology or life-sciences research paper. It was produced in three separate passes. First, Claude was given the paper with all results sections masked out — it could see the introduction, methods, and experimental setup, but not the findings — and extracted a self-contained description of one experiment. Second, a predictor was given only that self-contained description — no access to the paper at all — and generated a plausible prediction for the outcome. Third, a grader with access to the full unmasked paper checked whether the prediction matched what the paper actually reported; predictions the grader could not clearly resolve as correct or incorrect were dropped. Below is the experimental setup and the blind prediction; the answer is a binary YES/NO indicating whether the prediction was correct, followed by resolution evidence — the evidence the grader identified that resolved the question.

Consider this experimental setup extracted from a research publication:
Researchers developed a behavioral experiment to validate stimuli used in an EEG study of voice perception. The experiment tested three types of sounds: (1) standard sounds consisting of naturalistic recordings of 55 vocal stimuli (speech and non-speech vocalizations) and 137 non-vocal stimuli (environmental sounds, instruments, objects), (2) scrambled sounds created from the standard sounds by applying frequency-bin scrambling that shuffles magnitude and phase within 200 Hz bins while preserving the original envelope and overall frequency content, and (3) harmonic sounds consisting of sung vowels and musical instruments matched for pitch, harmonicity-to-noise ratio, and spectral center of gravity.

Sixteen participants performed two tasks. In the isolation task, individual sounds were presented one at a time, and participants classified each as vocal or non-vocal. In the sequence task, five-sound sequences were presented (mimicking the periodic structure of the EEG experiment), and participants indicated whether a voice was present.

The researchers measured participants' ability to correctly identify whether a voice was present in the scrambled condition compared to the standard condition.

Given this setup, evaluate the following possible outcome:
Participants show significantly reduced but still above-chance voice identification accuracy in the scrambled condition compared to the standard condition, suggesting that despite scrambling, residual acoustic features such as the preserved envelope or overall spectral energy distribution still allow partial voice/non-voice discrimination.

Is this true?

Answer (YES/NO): YES